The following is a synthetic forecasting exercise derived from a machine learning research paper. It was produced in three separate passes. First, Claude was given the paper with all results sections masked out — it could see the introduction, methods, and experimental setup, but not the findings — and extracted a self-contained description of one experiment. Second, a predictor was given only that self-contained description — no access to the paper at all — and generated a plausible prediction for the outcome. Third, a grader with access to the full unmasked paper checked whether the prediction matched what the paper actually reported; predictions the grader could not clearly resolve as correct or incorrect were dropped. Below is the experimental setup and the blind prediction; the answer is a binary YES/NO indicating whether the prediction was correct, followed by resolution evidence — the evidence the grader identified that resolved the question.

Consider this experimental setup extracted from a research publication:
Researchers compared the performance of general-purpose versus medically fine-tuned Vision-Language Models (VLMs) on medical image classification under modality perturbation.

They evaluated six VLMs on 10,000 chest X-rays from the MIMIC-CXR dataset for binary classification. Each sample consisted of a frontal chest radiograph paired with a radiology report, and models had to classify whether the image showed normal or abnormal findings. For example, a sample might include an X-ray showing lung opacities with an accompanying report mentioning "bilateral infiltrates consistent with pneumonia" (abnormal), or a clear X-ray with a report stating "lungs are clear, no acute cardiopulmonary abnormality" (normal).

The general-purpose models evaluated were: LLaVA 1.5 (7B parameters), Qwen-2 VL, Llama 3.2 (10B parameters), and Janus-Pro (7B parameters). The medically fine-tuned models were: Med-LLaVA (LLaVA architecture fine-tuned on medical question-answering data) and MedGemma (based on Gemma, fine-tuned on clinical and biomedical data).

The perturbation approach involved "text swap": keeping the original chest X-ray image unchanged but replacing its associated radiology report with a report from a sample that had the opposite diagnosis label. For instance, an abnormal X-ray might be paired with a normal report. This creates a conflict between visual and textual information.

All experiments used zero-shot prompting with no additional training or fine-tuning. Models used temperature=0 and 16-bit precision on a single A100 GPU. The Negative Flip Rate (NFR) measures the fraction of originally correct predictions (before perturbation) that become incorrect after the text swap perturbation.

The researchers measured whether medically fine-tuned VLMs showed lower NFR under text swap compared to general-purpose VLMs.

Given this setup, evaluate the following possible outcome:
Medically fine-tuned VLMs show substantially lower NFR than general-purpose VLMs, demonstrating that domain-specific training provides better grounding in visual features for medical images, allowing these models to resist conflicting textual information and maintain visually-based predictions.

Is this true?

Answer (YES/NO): NO